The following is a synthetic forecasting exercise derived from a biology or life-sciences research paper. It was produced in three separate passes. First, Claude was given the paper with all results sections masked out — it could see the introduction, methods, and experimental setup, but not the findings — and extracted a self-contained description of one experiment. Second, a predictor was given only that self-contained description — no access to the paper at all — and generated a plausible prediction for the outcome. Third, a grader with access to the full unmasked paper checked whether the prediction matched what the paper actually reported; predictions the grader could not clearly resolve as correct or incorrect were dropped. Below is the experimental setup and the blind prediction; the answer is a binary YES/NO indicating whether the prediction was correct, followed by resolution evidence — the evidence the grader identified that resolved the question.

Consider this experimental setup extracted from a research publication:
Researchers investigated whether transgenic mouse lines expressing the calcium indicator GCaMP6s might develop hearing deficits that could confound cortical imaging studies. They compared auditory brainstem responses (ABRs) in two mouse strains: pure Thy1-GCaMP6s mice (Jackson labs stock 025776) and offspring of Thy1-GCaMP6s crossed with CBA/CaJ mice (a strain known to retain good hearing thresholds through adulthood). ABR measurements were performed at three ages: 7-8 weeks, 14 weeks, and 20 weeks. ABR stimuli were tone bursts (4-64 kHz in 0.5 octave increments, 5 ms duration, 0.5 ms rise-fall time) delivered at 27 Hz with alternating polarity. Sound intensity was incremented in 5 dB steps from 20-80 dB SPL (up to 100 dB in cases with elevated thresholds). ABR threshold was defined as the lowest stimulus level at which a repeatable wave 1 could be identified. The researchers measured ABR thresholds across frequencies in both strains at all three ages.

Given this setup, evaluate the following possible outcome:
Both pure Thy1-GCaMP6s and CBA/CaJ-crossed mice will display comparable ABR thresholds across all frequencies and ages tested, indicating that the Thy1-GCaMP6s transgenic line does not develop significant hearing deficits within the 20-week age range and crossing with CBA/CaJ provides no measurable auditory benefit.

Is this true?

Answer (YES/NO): NO